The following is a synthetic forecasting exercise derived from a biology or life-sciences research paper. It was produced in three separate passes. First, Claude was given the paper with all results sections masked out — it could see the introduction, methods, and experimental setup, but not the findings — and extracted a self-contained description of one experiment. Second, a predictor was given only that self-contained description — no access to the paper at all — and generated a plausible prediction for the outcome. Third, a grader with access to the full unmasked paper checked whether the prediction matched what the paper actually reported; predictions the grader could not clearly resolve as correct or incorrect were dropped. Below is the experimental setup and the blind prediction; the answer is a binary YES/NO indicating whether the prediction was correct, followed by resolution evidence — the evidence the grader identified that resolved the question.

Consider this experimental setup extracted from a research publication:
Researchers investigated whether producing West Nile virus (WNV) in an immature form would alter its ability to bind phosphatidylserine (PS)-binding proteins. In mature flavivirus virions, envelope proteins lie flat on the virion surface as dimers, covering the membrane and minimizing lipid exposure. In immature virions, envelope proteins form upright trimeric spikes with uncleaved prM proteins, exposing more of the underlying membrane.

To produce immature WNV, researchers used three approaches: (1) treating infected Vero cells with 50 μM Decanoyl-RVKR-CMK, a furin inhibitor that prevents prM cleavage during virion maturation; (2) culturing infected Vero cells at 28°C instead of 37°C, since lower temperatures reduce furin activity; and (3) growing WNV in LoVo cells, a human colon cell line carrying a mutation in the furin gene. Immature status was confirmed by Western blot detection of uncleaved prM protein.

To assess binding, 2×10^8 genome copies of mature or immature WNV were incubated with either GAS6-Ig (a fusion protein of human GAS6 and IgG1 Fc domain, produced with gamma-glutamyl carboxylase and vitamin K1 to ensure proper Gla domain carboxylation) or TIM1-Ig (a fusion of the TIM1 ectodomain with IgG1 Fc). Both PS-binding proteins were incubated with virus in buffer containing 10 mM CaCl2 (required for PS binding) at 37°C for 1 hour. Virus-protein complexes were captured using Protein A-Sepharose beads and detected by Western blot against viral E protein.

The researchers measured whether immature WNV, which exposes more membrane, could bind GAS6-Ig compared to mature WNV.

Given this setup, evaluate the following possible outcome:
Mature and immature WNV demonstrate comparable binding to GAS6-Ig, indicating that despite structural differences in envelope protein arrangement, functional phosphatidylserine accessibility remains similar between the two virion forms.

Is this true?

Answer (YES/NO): NO